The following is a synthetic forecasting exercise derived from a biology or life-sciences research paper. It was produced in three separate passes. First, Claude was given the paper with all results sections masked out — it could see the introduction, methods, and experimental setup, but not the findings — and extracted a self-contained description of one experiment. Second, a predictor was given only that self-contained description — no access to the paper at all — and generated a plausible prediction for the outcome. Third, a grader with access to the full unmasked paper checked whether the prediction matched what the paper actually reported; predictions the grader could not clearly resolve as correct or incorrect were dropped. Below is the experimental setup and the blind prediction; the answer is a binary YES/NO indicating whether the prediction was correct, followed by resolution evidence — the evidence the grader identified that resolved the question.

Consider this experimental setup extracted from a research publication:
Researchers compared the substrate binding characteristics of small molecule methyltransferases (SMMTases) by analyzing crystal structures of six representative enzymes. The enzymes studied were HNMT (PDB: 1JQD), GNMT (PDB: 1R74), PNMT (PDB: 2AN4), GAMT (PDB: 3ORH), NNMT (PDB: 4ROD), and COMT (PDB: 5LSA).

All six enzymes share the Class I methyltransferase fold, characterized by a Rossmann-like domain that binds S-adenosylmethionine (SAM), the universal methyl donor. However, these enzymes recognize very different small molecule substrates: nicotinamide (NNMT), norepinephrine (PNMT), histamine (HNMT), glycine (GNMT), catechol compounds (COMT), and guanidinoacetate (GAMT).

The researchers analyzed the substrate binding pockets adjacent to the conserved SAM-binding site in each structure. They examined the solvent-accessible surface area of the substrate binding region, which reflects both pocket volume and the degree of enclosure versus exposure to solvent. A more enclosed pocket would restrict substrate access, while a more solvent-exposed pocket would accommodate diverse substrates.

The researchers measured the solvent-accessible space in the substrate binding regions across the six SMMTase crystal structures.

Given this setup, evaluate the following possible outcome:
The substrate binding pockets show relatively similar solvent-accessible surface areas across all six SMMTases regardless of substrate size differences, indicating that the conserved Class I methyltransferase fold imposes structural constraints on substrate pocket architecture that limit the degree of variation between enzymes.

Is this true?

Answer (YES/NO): NO